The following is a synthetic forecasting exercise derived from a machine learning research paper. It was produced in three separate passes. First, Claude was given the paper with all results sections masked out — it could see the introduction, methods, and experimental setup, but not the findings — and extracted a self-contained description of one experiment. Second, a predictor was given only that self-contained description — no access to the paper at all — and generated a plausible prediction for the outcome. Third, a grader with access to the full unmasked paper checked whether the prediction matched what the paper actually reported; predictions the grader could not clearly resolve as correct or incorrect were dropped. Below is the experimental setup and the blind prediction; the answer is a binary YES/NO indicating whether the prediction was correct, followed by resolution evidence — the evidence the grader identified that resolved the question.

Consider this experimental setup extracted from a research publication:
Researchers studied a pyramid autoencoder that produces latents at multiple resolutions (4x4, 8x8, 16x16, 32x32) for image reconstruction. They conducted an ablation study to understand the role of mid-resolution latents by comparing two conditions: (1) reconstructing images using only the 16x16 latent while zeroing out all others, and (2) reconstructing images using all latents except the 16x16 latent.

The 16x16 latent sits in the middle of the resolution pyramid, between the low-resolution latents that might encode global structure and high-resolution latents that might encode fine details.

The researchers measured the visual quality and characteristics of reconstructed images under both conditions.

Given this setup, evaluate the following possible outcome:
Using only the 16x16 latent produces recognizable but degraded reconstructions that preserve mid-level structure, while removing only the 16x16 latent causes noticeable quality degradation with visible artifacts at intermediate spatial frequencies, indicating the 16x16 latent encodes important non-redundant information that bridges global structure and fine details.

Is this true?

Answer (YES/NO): NO